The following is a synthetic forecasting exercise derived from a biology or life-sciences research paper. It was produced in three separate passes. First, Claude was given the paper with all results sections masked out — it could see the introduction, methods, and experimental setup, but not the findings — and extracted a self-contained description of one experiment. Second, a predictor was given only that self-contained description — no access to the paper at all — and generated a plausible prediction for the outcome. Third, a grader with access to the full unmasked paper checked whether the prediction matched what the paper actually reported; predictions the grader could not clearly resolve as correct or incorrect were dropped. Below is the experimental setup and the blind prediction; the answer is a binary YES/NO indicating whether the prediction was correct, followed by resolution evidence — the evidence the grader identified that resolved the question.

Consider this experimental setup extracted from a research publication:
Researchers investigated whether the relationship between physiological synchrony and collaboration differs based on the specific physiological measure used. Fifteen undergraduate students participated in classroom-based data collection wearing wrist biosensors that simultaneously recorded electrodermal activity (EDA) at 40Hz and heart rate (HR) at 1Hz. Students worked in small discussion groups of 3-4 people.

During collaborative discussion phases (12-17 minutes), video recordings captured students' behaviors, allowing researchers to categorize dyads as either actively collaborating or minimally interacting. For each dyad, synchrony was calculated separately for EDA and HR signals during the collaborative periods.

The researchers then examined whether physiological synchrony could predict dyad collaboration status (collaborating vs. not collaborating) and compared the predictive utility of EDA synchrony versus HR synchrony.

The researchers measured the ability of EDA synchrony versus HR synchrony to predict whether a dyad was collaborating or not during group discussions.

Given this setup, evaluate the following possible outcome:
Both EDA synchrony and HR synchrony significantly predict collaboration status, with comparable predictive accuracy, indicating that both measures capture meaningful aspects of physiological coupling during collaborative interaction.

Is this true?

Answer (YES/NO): NO